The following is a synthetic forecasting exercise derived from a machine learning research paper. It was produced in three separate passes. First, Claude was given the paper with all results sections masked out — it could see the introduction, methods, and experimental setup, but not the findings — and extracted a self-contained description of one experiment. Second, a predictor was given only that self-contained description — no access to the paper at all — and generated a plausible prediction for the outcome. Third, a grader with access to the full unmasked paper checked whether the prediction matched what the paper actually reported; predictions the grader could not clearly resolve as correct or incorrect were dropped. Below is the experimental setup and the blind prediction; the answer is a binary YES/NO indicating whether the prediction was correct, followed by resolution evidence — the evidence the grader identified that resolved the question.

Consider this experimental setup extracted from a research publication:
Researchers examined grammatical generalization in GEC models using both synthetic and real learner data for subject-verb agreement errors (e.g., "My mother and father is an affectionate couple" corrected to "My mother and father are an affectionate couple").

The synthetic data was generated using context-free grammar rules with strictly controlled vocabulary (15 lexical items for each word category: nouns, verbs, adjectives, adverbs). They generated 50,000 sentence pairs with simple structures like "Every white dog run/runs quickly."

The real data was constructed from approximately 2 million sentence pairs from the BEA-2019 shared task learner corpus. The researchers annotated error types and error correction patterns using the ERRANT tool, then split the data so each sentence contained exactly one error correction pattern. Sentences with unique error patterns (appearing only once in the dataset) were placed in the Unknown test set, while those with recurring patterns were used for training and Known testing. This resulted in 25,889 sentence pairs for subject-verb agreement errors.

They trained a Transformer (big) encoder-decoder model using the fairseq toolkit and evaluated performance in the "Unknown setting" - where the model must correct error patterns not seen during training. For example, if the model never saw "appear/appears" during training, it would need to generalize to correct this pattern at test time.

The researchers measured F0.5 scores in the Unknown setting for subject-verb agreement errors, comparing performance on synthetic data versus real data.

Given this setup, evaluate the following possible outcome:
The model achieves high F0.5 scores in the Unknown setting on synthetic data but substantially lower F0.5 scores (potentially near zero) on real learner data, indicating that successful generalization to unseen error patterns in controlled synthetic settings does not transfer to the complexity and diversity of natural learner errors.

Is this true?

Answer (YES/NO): NO